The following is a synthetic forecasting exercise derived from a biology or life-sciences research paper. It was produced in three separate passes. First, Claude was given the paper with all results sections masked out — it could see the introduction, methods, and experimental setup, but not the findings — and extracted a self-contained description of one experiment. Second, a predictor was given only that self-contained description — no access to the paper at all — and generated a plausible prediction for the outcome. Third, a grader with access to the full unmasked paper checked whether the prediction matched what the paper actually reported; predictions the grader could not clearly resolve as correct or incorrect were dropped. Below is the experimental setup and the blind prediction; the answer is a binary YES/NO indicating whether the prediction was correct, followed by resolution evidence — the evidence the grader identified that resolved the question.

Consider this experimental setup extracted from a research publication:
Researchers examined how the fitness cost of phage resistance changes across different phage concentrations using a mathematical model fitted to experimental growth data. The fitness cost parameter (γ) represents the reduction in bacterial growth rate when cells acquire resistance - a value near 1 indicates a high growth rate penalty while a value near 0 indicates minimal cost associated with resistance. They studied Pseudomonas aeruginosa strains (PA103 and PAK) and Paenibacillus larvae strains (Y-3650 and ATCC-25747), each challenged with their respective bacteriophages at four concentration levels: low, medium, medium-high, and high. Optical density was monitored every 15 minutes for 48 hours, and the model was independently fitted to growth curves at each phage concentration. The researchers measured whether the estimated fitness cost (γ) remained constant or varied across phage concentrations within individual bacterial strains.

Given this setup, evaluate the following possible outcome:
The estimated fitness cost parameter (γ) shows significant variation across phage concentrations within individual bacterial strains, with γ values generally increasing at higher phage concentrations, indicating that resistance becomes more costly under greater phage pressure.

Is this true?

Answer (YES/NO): NO